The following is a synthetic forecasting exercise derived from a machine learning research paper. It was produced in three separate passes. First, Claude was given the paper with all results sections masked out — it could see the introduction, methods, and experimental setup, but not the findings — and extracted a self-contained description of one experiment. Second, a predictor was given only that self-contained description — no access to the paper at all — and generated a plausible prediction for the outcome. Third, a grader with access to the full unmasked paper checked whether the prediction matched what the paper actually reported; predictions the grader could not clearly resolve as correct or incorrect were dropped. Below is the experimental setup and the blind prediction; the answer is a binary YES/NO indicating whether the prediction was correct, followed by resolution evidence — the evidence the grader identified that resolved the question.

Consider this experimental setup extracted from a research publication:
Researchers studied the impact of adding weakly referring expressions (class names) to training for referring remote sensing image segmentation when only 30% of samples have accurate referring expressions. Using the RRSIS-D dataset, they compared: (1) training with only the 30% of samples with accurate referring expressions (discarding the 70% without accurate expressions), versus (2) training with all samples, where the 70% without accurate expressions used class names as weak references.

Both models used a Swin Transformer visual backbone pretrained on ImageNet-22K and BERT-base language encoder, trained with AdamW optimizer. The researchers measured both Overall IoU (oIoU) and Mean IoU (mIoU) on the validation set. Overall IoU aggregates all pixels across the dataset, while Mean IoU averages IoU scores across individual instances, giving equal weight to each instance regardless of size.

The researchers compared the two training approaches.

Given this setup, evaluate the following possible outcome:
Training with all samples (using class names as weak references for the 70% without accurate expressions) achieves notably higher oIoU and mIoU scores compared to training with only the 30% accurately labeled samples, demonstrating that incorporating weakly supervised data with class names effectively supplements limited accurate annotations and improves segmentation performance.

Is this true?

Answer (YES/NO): NO